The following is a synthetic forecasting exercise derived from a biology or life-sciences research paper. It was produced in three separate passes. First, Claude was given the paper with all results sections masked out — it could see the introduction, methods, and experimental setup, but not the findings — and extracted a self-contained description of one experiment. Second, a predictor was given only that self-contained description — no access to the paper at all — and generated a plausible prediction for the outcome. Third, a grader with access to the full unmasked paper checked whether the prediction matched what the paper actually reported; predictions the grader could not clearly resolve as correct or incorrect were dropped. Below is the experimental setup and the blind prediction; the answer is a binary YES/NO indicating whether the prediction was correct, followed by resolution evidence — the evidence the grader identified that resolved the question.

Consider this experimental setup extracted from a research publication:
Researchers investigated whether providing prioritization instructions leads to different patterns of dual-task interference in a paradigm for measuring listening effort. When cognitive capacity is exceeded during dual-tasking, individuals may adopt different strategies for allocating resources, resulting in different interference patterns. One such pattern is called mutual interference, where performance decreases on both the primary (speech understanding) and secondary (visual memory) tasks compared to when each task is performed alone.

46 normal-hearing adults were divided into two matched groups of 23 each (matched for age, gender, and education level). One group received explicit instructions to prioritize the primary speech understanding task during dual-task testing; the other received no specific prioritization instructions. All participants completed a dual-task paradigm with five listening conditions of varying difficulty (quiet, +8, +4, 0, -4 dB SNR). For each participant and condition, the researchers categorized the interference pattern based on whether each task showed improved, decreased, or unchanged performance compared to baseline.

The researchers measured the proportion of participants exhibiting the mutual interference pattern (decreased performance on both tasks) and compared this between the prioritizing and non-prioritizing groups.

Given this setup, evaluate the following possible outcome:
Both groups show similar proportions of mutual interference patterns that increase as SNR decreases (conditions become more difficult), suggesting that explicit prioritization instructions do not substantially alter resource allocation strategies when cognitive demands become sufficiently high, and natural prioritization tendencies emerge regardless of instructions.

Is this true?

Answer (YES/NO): NO